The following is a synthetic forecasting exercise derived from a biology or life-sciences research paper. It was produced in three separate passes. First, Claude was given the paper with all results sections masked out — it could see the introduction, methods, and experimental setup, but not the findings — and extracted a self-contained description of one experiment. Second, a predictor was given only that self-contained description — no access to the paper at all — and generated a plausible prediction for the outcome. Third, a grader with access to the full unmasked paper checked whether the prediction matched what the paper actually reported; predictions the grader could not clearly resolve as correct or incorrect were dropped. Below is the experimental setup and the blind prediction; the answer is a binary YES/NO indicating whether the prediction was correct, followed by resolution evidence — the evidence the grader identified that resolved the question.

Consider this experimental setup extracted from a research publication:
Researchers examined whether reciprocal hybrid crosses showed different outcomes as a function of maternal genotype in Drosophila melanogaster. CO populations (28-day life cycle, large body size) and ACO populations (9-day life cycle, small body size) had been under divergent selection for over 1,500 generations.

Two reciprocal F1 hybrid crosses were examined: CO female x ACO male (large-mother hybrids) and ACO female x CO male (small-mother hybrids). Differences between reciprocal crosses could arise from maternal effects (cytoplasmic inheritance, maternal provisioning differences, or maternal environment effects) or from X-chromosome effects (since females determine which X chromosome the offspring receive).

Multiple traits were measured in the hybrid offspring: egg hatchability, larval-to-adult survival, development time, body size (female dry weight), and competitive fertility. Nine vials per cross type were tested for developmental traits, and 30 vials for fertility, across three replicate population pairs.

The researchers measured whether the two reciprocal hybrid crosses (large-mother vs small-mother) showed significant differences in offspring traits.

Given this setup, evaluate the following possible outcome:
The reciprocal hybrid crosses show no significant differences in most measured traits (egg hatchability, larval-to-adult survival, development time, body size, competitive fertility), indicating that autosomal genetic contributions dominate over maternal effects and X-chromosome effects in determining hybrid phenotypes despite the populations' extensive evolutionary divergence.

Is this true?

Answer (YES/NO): NO